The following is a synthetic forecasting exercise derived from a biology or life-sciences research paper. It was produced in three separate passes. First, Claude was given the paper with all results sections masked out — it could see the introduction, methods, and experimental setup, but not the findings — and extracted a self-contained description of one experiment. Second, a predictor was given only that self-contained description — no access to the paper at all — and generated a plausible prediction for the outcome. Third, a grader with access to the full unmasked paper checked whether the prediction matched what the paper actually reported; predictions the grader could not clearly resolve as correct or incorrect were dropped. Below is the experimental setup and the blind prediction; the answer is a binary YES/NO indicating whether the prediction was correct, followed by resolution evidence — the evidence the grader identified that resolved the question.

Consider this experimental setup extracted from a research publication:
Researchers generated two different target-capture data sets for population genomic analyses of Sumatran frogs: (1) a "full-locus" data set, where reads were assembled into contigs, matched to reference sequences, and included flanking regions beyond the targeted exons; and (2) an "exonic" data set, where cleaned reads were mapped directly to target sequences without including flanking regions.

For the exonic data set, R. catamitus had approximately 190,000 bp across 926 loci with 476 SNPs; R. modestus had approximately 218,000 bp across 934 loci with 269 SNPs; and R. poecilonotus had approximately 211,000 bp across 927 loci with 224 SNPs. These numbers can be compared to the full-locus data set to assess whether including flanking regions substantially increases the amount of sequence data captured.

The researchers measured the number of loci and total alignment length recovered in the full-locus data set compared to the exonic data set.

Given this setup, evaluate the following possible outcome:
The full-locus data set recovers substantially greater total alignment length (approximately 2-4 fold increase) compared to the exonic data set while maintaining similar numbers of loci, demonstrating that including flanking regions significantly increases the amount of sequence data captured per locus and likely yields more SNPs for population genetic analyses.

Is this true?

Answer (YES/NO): NO